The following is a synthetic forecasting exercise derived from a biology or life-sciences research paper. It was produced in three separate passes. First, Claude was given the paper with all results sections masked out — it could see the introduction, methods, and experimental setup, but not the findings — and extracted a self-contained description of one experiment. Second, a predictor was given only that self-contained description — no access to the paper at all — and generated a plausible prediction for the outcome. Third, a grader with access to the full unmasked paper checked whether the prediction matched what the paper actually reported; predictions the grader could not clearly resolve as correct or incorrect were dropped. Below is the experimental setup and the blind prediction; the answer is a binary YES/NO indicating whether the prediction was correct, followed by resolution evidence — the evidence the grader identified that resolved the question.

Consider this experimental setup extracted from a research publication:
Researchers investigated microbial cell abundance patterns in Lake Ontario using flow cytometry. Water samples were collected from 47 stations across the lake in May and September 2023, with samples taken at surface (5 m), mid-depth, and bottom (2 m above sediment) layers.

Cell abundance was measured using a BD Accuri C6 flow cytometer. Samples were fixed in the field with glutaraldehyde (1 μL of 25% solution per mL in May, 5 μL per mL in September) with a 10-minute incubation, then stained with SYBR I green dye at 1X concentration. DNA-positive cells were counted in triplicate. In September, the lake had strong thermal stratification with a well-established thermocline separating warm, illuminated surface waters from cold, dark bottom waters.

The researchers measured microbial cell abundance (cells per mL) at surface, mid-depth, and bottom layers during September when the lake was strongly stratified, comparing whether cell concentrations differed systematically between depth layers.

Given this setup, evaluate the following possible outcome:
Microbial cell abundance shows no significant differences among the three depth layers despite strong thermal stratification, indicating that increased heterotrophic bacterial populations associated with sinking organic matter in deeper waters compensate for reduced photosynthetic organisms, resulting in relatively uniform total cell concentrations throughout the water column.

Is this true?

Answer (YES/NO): NO